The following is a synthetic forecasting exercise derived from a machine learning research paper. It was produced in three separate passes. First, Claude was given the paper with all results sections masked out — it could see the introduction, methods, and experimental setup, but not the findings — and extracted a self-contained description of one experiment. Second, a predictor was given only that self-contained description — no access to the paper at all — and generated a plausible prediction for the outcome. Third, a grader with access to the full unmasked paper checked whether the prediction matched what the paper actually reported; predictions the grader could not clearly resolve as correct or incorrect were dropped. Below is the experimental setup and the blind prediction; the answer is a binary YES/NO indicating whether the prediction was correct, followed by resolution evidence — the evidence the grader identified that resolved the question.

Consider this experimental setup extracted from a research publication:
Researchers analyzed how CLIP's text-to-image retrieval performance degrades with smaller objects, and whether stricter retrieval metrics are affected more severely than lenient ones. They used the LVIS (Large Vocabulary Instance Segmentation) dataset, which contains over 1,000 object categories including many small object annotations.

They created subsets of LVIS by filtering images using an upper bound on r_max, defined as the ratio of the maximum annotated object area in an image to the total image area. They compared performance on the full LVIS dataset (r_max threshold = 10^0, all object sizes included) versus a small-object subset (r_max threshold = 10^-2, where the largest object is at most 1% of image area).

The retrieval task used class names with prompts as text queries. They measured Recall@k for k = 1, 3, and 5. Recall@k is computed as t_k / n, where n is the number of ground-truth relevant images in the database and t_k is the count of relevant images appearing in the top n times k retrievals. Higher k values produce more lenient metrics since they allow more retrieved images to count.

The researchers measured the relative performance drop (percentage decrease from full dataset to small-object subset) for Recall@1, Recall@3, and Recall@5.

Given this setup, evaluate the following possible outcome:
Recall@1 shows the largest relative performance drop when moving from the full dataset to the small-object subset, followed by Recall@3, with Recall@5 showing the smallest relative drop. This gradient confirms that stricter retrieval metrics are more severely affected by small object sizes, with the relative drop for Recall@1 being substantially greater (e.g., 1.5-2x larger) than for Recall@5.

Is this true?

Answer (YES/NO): NO